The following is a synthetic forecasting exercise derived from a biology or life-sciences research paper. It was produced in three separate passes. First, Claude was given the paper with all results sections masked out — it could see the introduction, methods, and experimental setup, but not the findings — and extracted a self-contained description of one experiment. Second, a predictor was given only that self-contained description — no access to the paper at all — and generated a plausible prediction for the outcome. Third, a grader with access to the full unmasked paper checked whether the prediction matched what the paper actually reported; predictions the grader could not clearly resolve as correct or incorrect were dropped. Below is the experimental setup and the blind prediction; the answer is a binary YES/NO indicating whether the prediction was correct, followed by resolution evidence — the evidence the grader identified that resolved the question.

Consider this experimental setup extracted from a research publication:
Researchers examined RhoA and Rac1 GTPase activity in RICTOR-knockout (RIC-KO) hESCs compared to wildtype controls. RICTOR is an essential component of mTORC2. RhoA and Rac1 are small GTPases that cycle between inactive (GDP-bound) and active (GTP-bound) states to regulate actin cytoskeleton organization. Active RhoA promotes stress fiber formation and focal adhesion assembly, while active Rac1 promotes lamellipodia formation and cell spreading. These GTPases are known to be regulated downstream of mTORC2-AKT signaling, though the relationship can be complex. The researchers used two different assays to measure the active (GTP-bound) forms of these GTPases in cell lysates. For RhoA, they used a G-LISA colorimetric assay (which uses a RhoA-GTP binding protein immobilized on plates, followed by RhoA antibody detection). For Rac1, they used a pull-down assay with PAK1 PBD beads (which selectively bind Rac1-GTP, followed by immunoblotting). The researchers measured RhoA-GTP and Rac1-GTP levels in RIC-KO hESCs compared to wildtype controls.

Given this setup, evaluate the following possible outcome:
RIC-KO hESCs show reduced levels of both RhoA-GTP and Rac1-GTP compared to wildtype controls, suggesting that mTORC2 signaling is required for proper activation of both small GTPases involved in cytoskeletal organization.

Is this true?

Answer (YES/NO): NO